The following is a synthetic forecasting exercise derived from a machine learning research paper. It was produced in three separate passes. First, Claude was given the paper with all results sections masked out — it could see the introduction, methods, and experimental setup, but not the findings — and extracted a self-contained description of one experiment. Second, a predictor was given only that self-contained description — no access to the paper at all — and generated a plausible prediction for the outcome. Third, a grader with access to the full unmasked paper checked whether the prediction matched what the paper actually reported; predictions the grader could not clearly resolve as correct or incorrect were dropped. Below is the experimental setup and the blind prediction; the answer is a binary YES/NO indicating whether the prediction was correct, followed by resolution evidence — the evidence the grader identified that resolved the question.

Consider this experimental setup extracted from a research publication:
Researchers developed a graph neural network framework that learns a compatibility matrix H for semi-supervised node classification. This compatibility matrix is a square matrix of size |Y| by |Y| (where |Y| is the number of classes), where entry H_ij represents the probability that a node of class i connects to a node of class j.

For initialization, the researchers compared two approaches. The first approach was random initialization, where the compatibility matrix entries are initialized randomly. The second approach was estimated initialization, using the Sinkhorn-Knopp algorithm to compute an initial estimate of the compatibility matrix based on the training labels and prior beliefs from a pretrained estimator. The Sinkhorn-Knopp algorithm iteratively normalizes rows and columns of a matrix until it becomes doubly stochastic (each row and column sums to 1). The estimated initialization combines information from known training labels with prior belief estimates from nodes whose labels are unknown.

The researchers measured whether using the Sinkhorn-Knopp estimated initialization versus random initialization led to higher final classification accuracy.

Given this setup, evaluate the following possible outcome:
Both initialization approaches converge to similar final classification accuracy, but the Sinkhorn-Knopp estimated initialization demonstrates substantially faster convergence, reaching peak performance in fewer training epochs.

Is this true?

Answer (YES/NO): NO